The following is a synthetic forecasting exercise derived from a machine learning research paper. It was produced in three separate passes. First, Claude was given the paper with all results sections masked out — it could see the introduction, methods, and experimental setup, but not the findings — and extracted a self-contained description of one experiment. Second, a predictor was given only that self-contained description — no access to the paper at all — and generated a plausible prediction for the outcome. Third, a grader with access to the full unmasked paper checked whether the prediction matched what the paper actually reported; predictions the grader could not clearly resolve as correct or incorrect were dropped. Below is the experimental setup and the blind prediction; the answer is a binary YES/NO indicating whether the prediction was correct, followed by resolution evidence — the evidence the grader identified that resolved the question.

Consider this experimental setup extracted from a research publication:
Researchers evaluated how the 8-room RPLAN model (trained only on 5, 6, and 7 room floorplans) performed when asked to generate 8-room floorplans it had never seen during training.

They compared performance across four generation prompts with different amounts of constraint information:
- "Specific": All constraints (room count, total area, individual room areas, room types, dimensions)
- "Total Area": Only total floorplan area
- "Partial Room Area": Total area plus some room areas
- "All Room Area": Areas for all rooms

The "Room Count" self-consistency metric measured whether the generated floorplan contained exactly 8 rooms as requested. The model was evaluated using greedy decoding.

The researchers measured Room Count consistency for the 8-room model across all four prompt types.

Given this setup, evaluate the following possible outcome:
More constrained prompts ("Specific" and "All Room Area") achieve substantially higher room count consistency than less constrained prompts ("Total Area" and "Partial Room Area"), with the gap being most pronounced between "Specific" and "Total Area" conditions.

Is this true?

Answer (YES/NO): NO